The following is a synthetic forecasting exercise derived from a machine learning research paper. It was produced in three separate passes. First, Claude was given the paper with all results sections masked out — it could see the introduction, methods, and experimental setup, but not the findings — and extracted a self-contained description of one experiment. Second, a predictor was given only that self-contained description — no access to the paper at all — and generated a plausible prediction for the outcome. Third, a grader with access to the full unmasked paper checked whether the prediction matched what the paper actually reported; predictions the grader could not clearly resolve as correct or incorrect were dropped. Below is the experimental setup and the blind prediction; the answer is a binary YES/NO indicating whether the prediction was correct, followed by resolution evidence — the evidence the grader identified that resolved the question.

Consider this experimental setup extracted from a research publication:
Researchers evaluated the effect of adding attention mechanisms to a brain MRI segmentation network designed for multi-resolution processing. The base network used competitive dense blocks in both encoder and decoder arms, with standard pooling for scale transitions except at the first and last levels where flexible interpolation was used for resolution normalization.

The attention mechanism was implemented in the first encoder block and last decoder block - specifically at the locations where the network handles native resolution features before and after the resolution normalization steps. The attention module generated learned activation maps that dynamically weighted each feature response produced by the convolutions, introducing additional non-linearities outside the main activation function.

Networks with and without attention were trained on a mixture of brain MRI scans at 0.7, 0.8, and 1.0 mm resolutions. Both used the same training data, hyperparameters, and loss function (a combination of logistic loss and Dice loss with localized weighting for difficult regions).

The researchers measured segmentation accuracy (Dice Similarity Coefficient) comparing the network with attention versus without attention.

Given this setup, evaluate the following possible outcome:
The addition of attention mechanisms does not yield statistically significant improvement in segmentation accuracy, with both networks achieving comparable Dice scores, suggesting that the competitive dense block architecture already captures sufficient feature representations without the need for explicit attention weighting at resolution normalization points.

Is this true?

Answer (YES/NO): YES